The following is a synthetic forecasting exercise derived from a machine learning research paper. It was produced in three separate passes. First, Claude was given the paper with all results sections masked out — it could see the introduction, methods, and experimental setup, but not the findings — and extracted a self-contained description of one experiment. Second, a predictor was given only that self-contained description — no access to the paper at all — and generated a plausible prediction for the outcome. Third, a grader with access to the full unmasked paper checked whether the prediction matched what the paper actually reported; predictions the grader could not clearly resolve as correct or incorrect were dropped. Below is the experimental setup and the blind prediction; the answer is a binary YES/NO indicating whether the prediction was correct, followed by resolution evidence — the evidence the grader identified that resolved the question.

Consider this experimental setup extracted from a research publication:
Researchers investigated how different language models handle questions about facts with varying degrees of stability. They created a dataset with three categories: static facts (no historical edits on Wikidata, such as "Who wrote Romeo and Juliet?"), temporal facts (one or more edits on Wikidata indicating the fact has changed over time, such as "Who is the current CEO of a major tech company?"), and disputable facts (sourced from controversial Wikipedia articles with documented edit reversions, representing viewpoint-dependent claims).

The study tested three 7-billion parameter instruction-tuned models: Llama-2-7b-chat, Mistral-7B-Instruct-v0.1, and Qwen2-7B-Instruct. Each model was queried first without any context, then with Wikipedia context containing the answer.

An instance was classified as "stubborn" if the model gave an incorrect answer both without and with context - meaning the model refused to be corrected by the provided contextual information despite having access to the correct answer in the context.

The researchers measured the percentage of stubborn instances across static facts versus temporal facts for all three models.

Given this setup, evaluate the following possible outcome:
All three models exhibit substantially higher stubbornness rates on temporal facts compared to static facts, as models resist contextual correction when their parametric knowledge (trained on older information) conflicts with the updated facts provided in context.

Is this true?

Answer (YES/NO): NO